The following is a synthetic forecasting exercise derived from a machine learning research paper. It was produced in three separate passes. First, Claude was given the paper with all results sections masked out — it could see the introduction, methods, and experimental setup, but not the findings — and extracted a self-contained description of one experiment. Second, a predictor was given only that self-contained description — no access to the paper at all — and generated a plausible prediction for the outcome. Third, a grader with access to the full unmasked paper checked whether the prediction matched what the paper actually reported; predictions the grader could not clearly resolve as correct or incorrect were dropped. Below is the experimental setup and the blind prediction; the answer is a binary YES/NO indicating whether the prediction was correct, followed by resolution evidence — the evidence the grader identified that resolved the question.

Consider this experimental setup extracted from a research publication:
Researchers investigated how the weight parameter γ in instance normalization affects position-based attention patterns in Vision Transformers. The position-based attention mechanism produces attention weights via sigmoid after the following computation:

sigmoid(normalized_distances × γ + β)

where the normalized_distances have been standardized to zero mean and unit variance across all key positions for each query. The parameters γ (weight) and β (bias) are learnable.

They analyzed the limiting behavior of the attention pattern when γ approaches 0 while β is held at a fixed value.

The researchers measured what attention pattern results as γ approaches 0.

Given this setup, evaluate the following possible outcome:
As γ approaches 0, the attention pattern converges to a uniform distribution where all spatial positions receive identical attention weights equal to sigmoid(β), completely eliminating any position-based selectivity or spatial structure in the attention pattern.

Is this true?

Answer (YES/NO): YES